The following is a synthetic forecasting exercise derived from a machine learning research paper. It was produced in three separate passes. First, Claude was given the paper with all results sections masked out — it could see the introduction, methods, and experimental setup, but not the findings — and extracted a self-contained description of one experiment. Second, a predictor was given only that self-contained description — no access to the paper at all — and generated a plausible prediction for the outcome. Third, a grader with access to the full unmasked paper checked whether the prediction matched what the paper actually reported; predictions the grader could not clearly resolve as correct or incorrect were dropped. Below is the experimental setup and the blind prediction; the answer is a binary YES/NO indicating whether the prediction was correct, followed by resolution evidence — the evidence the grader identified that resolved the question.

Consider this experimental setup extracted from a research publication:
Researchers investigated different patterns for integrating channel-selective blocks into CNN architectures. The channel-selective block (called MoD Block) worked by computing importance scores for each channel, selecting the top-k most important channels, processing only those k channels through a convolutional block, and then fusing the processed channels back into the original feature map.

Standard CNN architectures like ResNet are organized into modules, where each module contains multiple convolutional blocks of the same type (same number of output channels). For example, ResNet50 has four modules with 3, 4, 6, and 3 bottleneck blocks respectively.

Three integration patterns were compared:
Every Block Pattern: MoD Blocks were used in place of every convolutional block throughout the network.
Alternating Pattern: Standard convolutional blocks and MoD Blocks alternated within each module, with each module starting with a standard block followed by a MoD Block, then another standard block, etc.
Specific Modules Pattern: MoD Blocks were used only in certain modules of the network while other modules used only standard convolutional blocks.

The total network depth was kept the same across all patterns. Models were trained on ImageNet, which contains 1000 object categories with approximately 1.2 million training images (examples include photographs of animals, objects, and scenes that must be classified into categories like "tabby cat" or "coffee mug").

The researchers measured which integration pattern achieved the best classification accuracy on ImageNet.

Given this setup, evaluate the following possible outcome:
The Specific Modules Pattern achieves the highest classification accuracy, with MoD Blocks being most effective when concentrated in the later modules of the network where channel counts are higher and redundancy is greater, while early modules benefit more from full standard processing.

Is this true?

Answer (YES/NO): NO